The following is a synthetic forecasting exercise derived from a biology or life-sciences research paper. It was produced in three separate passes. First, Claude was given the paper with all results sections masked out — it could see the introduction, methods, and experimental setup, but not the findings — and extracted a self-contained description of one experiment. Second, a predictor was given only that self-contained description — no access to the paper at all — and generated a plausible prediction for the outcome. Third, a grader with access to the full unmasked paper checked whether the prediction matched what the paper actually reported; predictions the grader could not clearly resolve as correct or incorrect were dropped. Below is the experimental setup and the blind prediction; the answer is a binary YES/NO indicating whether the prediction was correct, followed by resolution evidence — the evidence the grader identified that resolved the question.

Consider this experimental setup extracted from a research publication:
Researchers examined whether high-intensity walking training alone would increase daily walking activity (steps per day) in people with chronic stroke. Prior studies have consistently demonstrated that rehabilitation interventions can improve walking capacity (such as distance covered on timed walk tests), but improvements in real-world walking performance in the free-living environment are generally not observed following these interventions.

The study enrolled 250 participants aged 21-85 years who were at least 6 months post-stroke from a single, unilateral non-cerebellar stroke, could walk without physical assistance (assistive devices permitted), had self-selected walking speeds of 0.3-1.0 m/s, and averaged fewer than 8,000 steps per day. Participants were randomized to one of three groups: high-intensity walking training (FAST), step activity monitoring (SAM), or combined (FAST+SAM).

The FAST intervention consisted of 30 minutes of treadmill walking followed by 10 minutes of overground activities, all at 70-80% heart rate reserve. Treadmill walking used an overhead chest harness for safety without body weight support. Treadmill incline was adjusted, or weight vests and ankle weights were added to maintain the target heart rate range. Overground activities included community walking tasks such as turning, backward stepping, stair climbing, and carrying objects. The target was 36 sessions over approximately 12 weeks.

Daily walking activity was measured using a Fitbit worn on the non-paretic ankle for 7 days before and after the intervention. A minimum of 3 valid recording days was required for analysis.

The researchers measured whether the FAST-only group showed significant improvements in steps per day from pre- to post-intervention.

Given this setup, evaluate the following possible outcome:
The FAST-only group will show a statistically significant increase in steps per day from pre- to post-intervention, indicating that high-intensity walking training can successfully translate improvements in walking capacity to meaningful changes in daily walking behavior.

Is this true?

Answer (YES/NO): NO